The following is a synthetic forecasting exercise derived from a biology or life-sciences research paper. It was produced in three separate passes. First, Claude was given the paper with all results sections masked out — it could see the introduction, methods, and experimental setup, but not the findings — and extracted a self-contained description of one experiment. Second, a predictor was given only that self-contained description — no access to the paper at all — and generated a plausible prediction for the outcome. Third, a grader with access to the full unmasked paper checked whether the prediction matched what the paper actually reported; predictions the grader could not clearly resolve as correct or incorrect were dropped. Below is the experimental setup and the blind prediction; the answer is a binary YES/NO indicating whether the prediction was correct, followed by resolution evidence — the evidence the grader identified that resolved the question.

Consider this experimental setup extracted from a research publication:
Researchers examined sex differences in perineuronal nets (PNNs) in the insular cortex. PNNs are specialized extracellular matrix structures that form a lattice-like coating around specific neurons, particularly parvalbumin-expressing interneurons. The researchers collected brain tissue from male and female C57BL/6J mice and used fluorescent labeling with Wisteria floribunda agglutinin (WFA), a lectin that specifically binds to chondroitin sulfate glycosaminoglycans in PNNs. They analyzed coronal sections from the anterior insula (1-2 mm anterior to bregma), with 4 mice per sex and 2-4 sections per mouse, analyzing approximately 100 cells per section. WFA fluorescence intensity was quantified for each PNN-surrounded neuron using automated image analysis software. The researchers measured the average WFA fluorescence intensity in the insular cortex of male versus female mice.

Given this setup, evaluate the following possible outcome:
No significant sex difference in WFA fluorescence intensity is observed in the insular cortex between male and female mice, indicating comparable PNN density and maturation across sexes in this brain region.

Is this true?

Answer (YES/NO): NO